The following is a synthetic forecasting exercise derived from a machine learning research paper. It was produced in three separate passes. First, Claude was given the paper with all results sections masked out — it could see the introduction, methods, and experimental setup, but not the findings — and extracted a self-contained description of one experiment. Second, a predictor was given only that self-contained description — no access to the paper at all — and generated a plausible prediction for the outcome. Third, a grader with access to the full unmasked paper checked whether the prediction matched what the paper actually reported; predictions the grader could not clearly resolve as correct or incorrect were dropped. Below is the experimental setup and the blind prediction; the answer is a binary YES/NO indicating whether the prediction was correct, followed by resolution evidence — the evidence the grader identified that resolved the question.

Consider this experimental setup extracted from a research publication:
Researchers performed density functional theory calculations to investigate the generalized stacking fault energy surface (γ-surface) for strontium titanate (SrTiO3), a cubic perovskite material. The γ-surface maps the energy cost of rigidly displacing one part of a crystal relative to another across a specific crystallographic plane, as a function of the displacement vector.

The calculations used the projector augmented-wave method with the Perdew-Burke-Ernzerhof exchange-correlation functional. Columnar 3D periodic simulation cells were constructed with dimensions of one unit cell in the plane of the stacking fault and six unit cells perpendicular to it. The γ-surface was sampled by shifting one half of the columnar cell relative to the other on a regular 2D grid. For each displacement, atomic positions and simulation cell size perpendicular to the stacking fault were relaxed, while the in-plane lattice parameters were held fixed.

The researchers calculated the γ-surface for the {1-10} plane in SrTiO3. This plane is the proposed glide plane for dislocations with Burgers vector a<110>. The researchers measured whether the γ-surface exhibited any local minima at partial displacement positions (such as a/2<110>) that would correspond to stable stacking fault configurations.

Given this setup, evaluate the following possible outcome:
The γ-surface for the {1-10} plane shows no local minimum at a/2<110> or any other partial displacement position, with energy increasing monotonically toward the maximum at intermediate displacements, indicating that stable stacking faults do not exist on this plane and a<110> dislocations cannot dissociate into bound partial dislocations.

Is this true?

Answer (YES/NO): NO